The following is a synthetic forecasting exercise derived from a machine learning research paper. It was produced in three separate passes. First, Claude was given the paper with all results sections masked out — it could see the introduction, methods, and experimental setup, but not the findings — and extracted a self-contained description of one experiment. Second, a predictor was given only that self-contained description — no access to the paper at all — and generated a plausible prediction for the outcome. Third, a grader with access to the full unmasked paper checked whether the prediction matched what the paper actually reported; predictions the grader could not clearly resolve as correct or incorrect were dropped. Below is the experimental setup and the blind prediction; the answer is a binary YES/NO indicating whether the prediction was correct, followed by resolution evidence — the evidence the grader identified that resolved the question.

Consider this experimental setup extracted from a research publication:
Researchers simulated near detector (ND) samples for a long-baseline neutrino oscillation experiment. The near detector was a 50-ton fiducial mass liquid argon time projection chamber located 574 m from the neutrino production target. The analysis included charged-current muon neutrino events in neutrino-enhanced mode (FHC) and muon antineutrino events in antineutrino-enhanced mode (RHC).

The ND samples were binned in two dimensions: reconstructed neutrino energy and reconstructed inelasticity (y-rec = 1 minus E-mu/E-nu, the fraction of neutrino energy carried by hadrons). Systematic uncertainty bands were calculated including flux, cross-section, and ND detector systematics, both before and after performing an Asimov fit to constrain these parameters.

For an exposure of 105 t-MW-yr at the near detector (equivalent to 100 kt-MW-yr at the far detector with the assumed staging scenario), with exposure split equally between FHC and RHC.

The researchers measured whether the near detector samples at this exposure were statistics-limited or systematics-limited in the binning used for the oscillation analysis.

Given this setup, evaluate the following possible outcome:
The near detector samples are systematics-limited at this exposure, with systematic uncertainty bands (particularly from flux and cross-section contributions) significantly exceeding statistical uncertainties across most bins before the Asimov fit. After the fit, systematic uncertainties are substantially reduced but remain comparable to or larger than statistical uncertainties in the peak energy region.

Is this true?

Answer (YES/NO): NO